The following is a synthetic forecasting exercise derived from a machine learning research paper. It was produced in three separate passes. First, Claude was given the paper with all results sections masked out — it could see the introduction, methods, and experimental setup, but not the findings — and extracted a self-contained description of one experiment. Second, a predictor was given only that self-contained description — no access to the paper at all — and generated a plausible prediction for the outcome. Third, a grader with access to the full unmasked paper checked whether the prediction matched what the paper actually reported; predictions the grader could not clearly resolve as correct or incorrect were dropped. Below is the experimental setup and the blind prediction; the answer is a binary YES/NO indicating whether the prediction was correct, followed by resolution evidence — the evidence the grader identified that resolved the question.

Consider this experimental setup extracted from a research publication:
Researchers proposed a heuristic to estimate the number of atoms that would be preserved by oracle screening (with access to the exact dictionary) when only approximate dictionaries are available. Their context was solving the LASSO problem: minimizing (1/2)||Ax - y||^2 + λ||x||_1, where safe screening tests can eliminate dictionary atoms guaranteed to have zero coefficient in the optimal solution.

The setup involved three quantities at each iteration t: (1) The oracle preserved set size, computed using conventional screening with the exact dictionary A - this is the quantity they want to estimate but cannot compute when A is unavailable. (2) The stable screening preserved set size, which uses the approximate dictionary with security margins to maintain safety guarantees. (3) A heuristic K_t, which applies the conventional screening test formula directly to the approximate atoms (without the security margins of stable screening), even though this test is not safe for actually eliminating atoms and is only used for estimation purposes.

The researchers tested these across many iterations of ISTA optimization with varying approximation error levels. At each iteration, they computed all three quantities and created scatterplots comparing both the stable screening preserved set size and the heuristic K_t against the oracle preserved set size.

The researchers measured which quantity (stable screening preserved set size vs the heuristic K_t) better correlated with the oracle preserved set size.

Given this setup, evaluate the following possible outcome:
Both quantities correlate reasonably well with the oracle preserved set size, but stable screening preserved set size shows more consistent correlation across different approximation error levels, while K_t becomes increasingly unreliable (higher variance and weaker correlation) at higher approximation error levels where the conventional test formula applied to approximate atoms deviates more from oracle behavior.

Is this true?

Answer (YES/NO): NO